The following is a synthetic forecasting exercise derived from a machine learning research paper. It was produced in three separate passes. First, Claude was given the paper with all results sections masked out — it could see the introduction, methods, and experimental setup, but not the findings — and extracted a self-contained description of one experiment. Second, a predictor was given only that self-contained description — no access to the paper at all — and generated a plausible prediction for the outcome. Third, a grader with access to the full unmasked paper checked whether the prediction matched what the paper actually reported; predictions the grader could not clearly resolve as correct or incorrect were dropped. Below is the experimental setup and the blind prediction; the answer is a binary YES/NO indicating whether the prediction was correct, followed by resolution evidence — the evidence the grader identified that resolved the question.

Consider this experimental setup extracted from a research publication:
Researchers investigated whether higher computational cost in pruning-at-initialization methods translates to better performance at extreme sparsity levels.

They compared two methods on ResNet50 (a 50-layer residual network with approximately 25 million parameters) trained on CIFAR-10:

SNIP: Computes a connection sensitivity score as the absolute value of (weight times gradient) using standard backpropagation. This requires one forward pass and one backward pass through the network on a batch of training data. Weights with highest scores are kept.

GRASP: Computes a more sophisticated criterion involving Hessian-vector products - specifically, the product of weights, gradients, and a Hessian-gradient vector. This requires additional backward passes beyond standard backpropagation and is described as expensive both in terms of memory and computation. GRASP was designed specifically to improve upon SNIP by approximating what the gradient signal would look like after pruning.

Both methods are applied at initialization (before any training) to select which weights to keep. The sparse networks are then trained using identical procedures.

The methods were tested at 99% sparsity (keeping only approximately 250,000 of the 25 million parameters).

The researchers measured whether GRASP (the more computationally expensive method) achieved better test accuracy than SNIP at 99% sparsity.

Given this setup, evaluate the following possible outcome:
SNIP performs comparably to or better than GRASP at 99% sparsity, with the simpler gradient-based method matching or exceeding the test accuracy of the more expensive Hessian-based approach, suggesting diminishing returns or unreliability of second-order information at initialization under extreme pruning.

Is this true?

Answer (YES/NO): NO